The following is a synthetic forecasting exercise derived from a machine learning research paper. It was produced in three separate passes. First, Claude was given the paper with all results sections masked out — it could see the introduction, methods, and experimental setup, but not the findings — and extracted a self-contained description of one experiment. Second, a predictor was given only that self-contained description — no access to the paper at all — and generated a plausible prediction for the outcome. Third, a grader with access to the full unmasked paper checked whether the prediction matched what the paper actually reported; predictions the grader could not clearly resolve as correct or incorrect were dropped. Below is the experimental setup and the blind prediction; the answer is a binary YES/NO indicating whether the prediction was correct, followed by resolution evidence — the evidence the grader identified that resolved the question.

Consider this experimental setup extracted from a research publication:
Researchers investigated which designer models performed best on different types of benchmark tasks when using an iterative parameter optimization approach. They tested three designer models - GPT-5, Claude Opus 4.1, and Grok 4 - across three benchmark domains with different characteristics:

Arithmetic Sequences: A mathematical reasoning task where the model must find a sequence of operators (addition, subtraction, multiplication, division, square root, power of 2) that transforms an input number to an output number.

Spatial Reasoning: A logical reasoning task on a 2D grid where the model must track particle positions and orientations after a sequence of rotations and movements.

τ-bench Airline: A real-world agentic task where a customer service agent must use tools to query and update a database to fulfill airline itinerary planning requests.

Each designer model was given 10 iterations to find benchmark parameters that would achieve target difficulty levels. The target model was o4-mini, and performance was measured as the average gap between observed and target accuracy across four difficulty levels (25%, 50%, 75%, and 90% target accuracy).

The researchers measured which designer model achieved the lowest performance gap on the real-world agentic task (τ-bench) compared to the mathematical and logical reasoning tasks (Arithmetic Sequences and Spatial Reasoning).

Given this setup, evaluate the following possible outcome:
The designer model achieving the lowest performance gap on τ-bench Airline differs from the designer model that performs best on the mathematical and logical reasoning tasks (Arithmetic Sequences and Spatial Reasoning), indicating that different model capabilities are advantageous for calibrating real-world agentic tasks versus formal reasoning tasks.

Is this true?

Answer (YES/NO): NO